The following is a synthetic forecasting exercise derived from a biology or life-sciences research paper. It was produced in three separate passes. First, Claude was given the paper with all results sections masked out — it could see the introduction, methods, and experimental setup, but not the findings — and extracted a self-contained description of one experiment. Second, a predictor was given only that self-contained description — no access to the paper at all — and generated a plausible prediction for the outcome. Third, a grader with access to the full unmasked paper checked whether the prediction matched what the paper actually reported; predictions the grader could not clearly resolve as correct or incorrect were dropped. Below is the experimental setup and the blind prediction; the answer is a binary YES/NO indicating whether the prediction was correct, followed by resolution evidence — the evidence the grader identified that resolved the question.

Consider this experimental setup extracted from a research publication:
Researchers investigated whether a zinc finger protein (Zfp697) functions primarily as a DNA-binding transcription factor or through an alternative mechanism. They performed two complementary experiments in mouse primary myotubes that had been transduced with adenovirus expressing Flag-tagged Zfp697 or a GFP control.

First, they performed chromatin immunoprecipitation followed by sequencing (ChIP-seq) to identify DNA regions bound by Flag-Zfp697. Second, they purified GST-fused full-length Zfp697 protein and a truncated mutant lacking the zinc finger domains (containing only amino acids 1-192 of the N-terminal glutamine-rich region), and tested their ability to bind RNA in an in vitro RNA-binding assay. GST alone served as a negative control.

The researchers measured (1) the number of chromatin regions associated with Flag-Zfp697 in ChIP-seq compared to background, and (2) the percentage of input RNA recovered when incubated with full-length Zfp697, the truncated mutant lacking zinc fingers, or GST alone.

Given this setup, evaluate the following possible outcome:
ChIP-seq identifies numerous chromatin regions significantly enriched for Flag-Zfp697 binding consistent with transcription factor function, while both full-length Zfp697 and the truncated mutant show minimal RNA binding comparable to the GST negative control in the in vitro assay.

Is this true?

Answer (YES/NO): NO